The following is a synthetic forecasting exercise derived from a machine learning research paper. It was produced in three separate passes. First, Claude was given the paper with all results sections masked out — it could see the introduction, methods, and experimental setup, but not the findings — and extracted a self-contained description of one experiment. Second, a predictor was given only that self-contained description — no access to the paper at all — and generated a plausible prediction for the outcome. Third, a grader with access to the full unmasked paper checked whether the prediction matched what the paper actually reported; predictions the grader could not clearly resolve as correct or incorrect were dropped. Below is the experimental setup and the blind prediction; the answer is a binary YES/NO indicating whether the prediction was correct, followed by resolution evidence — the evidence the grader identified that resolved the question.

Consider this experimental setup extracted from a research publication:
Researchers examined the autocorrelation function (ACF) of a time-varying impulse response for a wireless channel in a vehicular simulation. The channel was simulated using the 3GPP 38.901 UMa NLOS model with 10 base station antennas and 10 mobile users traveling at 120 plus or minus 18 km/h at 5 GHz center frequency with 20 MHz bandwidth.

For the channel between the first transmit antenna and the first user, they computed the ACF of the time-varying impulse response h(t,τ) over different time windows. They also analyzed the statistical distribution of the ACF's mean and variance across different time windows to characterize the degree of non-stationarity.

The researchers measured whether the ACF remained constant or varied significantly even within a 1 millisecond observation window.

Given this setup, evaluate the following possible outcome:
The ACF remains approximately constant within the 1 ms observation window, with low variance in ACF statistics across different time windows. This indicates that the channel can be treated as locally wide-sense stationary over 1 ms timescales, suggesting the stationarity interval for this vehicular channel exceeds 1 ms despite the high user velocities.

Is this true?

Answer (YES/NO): NO